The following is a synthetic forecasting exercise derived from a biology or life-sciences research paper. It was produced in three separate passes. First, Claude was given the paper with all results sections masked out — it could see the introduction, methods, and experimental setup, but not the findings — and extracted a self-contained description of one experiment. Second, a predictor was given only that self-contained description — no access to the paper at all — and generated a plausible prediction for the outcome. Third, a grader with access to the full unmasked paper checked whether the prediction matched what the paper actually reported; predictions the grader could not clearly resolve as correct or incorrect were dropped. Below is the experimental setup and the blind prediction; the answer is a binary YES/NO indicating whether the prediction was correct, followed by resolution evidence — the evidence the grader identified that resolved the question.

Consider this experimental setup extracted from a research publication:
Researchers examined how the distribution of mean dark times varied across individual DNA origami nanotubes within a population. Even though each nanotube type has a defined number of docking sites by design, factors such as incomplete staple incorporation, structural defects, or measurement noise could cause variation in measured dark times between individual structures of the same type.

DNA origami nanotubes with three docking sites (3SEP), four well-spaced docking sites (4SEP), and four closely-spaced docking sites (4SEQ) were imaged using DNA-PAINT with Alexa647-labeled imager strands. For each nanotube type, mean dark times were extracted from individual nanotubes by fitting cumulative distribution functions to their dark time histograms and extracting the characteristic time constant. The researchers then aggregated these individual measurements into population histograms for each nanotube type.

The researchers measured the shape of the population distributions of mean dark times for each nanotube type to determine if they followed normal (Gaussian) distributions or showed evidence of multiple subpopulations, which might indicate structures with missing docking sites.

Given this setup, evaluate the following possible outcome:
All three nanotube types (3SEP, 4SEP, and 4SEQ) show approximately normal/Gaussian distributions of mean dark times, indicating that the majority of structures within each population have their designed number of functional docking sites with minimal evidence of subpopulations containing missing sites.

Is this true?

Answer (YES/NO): YES